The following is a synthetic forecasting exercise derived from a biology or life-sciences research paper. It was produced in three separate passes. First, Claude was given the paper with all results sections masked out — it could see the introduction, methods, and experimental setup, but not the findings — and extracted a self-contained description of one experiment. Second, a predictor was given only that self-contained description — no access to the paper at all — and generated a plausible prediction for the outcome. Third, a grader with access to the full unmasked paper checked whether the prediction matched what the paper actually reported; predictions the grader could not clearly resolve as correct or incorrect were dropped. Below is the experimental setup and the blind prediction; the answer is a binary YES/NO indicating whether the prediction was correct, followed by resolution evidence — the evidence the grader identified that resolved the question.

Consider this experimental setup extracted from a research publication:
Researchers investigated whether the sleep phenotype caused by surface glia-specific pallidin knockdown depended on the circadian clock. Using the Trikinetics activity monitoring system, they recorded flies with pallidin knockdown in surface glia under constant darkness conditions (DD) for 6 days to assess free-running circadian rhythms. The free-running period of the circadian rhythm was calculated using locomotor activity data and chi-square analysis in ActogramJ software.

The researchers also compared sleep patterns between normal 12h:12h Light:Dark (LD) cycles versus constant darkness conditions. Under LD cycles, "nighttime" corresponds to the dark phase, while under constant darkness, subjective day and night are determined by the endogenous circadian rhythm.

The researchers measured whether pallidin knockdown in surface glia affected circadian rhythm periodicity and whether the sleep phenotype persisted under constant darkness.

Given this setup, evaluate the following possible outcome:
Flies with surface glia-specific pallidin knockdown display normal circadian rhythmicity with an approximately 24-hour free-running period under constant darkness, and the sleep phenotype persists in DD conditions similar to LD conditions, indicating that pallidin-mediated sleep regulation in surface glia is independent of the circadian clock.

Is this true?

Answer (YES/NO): NO